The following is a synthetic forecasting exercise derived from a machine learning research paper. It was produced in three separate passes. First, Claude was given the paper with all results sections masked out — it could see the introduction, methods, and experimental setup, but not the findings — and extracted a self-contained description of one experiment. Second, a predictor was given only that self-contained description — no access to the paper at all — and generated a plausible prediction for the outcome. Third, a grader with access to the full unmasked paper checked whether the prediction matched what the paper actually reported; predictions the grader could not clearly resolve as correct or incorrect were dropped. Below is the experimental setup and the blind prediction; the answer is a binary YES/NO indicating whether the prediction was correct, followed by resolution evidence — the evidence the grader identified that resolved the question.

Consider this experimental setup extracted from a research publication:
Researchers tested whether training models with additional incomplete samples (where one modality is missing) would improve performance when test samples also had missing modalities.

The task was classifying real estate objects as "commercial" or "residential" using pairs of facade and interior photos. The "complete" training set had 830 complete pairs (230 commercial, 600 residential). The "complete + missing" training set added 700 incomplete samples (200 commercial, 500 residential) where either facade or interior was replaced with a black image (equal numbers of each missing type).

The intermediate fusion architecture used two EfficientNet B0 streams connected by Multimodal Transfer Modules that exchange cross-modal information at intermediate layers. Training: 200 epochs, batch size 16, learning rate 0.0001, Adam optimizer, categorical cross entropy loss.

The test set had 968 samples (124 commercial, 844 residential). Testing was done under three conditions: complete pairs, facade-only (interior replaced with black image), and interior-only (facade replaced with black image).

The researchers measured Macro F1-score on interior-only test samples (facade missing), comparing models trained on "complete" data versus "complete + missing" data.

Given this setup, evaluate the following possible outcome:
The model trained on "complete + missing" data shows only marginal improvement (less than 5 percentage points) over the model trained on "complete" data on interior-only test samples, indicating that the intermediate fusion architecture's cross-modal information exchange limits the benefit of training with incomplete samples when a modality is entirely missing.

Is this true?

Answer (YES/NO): YES